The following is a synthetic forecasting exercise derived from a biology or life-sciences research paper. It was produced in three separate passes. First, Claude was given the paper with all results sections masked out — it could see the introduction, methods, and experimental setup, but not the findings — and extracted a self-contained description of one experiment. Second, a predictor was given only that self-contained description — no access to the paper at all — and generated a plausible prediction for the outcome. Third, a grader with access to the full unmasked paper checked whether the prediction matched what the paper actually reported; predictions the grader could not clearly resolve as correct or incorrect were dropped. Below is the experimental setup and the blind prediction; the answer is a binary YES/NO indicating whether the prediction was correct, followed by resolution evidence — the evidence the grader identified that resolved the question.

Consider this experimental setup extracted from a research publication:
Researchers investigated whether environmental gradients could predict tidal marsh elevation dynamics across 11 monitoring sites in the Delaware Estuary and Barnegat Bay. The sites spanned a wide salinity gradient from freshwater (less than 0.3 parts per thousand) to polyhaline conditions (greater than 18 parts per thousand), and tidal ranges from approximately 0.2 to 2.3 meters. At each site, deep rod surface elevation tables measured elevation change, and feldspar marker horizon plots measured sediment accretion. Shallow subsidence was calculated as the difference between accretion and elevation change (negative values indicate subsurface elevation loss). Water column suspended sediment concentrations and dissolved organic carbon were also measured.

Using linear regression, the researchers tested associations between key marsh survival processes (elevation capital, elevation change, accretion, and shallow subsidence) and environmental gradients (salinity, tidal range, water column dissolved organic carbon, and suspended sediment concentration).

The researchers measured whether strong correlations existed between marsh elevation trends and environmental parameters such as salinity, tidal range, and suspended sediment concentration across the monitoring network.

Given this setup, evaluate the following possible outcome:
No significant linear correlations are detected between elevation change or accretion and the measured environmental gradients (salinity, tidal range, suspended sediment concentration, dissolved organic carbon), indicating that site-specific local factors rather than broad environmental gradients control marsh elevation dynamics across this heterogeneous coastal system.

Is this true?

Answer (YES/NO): NO